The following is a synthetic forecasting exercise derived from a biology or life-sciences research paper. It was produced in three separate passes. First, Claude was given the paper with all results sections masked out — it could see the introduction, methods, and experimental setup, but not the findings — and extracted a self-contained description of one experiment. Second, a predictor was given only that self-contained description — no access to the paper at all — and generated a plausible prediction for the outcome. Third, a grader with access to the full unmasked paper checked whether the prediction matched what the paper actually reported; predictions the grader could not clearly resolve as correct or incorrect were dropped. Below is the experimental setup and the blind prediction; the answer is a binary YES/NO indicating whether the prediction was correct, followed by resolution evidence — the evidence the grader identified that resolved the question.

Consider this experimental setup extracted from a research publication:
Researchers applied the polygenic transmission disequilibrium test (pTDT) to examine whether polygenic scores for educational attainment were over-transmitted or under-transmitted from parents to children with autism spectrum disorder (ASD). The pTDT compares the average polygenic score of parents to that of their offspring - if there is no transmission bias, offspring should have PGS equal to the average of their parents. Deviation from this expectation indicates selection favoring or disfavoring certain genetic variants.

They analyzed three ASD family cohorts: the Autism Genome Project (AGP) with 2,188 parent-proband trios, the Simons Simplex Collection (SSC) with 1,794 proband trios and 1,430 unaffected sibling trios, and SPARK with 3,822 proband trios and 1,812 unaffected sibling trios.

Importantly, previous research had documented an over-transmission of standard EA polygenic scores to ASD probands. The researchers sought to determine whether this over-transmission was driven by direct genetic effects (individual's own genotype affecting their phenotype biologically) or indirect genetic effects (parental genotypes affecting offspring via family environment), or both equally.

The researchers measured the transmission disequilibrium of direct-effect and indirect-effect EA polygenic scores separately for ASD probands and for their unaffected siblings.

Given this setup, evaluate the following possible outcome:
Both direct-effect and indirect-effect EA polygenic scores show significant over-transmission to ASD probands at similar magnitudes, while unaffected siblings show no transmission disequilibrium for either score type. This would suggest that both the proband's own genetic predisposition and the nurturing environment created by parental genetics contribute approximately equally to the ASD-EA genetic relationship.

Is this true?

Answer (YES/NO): NO